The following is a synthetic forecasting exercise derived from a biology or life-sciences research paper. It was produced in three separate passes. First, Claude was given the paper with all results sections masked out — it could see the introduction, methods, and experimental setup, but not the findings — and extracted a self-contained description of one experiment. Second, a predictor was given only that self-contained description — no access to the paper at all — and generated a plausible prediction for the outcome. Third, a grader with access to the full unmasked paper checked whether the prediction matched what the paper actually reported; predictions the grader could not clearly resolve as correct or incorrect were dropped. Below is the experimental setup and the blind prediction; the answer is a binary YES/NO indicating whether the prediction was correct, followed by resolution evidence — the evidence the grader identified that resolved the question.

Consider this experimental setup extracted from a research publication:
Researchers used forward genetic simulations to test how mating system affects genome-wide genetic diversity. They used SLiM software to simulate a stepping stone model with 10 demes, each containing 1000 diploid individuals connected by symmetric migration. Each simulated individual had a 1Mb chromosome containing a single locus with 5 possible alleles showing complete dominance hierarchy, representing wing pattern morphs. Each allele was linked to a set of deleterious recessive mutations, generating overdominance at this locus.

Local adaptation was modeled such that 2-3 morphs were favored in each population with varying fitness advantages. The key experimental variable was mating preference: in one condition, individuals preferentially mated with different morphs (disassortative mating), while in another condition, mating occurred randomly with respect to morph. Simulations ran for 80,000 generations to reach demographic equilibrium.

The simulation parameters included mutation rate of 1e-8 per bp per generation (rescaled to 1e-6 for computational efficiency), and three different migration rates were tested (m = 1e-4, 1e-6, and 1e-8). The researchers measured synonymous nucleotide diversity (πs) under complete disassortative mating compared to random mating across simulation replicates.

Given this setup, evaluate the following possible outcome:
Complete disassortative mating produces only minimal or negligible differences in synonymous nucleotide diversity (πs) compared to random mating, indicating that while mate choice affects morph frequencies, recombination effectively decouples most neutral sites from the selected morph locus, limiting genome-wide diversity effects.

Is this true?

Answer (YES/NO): YES